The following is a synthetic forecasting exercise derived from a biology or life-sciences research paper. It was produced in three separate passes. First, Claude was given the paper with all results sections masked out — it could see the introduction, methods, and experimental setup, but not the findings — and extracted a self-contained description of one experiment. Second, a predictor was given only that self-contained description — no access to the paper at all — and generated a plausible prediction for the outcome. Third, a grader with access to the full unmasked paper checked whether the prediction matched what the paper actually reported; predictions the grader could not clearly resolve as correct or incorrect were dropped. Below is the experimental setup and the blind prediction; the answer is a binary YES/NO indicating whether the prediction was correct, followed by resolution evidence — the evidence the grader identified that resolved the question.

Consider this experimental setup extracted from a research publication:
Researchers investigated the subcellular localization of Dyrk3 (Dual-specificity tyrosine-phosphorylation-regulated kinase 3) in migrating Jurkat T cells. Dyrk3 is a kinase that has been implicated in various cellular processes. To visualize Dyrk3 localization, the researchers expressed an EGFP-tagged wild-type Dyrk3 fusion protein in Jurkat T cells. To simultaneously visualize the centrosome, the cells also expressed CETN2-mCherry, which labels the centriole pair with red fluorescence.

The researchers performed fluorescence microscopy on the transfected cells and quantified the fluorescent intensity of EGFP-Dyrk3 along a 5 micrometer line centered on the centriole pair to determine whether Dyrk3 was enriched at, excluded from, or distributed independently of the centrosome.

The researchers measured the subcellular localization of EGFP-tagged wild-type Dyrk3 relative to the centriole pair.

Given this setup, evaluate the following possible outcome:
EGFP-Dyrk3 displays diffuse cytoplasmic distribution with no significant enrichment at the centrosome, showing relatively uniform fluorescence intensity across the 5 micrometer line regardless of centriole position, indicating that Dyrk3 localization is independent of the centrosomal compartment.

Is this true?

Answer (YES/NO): NO